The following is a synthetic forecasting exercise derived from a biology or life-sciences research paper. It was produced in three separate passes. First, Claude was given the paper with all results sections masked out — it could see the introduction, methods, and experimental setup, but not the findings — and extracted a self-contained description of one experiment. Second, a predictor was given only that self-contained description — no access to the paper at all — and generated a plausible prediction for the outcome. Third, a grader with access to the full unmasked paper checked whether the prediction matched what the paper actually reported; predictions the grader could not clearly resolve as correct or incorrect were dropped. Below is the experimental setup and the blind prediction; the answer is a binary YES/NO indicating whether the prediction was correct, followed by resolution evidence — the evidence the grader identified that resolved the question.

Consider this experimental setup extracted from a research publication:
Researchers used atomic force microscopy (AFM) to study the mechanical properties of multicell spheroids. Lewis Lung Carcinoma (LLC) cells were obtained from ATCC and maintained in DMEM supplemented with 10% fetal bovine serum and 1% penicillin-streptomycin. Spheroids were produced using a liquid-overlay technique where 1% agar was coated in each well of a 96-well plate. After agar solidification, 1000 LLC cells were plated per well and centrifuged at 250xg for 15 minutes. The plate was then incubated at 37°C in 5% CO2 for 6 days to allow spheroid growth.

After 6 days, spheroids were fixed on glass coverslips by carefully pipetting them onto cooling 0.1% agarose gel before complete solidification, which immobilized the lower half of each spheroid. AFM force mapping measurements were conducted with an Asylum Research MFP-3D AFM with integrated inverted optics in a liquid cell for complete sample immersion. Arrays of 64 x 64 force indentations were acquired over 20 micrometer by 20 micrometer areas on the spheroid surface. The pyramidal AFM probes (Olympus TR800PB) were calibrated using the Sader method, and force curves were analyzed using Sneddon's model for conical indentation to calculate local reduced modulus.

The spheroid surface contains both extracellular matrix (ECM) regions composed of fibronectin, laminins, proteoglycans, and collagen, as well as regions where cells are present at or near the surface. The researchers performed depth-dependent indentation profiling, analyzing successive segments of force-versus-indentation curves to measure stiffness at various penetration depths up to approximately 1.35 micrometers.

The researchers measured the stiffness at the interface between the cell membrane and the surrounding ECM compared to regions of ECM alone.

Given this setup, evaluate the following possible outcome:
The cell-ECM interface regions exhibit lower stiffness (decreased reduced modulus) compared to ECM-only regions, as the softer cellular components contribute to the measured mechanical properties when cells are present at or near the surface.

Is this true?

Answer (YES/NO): NO